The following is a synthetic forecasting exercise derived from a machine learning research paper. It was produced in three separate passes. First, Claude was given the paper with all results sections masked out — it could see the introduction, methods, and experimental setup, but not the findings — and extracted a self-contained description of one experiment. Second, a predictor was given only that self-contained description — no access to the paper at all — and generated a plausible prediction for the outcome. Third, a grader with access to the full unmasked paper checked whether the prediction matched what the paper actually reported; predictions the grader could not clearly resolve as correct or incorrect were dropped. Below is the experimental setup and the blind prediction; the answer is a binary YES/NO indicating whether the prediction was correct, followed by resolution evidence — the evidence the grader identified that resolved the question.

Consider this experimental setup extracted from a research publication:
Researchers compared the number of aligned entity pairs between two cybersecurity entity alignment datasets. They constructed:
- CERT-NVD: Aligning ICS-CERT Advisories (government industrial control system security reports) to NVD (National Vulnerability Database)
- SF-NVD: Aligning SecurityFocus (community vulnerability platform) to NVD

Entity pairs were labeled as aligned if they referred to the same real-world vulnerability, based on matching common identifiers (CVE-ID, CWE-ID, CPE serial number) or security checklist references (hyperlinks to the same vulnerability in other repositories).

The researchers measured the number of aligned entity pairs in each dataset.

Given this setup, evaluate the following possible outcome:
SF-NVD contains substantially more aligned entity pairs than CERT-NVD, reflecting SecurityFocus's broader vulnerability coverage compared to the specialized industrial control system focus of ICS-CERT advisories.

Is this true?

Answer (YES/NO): YES